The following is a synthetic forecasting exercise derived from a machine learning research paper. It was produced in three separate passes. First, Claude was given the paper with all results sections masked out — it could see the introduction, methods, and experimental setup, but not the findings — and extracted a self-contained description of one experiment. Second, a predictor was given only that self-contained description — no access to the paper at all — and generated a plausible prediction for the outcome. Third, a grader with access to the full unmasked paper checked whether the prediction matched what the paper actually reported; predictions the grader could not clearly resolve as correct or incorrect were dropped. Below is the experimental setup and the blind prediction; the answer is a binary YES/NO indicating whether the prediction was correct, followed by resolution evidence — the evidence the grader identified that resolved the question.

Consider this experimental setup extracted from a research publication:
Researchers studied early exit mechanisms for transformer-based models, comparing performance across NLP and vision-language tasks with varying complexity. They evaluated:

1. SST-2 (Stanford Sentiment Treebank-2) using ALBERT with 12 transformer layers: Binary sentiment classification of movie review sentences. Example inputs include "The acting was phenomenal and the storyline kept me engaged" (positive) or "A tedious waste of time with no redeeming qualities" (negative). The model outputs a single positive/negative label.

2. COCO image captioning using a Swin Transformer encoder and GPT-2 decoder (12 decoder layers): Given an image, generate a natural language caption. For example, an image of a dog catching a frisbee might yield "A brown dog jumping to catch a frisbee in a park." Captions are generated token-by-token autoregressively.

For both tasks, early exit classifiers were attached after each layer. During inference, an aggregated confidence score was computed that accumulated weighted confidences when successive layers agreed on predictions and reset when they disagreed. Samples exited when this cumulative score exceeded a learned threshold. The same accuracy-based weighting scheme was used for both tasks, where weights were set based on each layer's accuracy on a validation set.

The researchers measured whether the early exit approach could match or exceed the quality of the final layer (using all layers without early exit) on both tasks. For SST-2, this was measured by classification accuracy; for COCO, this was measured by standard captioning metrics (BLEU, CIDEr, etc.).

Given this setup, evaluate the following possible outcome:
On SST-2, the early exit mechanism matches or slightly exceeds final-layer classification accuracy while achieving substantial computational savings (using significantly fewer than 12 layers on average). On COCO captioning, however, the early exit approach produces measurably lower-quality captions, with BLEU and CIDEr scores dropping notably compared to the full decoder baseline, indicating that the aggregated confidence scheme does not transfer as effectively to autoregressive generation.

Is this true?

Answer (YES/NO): NO